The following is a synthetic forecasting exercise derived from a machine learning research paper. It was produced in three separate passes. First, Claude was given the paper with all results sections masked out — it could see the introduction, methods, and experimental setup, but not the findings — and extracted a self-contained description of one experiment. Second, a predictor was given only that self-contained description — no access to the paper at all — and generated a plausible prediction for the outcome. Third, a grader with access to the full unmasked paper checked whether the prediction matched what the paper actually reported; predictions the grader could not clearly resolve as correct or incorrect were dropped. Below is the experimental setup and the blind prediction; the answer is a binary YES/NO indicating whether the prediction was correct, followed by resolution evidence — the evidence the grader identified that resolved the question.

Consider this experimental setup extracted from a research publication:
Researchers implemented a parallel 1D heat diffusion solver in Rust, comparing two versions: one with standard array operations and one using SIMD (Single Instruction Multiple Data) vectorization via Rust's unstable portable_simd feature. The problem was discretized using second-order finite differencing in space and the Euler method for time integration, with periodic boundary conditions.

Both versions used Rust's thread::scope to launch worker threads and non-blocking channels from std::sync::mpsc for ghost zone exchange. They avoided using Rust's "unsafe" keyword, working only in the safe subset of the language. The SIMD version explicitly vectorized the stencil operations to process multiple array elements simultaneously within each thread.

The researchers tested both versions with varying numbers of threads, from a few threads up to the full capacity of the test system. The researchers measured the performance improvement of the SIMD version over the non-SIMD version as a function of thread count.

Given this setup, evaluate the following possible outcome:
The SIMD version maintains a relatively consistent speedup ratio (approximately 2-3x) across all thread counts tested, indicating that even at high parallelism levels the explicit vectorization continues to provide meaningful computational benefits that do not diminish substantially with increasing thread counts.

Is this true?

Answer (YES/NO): NO